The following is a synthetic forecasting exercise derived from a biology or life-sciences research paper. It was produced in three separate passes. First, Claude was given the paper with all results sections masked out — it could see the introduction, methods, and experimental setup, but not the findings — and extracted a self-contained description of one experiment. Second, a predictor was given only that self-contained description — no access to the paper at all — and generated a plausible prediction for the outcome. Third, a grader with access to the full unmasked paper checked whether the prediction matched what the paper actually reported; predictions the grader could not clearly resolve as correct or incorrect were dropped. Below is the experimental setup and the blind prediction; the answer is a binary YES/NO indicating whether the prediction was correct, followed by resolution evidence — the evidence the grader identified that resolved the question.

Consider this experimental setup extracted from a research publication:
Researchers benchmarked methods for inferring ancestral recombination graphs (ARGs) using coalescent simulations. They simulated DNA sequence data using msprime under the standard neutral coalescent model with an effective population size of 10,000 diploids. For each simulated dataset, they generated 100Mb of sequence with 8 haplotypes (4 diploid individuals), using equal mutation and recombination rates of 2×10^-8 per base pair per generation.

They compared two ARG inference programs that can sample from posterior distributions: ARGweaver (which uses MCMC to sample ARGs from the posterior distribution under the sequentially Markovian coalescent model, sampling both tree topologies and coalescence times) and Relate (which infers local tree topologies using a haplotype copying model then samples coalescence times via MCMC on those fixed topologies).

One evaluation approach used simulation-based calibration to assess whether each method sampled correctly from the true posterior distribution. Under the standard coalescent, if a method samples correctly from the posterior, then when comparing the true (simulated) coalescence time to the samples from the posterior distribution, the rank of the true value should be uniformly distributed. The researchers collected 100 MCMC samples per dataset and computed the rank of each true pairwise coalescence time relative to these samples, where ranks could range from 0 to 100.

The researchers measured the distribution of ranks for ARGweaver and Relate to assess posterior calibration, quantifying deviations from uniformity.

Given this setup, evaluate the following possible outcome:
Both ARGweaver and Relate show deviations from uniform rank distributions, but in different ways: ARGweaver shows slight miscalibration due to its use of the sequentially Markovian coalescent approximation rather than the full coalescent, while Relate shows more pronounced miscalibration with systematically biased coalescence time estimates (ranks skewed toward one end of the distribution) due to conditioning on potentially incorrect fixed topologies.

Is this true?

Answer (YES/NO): NO